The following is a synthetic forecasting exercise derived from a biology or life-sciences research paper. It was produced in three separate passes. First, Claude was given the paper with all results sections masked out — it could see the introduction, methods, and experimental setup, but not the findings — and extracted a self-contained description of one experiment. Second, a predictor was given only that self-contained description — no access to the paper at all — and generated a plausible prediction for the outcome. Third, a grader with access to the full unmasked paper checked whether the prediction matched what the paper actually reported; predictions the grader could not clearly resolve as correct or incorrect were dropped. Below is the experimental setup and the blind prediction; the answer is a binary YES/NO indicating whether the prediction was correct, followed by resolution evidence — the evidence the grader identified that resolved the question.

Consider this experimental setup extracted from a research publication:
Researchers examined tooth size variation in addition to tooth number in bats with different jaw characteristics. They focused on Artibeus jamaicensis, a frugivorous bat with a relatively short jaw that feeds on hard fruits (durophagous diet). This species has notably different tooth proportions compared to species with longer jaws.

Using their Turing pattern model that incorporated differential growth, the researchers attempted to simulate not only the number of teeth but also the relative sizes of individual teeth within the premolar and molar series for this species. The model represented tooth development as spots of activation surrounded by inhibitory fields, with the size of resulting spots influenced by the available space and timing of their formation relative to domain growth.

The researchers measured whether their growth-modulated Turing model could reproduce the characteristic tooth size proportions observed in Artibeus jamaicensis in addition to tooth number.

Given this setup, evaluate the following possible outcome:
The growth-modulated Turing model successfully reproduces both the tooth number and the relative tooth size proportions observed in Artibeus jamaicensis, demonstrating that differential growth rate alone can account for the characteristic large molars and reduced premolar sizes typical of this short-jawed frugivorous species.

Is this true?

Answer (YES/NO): NO